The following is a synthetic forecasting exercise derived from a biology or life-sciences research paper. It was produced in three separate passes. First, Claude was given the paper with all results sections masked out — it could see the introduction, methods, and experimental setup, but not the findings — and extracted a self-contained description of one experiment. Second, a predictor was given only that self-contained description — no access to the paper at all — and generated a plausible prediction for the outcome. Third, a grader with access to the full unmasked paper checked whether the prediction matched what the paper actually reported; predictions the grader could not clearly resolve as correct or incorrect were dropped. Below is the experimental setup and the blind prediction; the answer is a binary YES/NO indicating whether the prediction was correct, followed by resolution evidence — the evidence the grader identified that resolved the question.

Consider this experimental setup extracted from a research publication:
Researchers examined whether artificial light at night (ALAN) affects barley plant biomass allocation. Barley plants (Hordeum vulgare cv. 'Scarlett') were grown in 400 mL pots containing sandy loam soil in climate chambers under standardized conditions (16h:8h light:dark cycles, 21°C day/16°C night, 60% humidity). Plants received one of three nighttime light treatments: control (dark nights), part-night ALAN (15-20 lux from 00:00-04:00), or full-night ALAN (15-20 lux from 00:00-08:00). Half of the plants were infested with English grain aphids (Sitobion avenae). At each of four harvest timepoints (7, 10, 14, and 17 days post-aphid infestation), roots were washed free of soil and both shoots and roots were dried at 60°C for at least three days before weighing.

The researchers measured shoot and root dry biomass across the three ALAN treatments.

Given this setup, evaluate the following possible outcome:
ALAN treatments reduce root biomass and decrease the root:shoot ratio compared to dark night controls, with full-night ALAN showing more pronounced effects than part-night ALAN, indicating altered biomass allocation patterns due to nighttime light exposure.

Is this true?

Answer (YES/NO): NO